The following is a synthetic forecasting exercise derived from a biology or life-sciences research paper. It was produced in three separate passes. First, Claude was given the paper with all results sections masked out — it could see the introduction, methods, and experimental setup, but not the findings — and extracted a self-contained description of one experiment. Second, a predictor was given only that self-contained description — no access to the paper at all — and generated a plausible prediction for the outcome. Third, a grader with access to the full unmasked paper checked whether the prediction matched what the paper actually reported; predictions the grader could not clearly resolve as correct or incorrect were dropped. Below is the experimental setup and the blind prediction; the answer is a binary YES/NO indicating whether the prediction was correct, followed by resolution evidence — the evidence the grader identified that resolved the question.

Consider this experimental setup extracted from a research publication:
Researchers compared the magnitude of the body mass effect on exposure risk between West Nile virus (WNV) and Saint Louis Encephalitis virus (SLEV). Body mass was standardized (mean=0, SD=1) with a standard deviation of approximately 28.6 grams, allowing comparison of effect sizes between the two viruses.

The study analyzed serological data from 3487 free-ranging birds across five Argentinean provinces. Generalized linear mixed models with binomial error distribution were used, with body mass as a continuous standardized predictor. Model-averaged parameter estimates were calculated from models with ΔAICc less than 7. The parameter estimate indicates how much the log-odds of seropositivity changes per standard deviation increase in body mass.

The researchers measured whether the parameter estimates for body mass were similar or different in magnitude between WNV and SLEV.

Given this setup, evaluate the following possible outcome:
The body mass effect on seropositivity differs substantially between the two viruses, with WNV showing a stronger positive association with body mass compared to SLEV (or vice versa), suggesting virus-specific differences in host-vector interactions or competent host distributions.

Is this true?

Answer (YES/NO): NO